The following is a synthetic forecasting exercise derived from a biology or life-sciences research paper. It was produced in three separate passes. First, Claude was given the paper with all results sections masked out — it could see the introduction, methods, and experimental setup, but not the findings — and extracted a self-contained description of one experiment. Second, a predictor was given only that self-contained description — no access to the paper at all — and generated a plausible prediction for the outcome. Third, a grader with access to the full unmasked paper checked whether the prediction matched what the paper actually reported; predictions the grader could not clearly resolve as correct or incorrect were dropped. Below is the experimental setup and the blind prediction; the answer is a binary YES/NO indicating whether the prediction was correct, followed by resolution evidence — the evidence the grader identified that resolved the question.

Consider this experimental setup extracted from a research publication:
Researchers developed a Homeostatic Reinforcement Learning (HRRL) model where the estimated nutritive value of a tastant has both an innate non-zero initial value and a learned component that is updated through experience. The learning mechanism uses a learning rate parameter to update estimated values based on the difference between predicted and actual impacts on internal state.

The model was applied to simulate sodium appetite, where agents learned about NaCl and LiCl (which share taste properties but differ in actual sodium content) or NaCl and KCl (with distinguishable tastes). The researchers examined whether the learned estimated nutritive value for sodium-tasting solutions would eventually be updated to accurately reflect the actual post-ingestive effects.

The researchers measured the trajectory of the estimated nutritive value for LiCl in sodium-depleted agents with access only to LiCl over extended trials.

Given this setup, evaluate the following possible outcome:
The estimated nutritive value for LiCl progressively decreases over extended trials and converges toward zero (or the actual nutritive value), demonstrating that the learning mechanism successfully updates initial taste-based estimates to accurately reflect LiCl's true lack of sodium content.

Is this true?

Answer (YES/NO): YES